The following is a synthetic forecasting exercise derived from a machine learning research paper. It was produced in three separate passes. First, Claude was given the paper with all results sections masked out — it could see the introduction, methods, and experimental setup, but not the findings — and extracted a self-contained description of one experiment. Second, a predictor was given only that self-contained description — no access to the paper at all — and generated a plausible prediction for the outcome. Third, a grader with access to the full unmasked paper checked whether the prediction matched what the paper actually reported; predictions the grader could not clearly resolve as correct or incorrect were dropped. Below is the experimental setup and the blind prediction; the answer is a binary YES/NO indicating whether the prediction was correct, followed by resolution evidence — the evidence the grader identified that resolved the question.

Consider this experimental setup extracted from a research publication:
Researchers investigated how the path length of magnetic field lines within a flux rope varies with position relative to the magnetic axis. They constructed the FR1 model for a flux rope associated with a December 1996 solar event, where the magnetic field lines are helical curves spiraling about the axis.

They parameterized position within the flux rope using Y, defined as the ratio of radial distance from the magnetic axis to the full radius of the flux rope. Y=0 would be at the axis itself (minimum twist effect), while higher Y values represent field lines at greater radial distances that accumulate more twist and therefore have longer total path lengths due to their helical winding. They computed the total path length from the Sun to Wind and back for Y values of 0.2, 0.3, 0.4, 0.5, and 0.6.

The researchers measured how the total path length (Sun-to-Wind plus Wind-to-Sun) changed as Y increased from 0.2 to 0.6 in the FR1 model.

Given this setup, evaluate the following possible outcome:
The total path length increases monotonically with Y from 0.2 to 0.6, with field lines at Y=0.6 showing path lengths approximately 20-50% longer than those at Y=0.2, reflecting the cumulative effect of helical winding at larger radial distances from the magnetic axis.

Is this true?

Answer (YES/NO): YES